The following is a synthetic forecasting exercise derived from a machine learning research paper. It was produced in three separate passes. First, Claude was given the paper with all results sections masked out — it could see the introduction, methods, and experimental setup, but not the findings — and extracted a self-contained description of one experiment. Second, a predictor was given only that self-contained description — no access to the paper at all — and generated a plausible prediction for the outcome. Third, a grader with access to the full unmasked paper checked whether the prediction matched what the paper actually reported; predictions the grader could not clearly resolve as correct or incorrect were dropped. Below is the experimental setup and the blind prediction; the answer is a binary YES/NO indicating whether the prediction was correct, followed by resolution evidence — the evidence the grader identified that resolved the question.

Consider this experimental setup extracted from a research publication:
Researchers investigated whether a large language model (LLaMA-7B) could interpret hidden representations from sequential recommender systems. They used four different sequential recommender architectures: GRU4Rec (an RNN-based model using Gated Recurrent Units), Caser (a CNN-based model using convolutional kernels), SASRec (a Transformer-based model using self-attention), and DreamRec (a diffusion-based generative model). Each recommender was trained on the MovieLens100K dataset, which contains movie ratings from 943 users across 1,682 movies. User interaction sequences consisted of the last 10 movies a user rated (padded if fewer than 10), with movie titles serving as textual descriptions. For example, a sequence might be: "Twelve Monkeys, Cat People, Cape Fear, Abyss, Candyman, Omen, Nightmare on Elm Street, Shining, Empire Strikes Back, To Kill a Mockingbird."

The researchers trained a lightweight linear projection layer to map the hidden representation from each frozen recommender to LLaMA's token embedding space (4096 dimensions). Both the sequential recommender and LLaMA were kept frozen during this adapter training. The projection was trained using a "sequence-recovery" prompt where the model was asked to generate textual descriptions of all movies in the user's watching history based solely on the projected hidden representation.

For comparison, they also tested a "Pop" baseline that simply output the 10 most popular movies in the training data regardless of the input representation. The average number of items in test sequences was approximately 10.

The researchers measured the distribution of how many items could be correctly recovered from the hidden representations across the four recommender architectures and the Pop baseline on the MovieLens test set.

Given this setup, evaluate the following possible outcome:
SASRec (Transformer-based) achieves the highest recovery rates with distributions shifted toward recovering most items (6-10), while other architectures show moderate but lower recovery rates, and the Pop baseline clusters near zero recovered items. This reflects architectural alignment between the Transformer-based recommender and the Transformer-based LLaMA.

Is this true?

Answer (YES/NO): NO